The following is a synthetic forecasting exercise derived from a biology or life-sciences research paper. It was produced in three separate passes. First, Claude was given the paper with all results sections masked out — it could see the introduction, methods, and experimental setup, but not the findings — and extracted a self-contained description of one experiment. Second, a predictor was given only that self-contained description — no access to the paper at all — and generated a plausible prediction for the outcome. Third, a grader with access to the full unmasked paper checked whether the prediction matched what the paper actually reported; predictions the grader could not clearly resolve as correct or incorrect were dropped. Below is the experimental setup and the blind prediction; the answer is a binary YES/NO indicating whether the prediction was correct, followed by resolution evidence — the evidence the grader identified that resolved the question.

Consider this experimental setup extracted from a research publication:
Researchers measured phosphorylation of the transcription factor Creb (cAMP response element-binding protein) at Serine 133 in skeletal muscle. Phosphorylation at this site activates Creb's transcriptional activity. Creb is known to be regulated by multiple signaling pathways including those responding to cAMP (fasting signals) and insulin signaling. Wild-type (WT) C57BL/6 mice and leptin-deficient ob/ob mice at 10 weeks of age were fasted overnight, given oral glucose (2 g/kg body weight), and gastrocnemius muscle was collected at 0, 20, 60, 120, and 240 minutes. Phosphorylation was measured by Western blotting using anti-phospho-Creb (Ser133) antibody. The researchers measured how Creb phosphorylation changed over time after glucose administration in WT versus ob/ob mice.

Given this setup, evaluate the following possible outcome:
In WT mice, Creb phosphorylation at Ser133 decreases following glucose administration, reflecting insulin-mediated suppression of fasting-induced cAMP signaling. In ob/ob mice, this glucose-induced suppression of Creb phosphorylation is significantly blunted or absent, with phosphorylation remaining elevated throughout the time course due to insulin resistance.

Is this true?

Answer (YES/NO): NO